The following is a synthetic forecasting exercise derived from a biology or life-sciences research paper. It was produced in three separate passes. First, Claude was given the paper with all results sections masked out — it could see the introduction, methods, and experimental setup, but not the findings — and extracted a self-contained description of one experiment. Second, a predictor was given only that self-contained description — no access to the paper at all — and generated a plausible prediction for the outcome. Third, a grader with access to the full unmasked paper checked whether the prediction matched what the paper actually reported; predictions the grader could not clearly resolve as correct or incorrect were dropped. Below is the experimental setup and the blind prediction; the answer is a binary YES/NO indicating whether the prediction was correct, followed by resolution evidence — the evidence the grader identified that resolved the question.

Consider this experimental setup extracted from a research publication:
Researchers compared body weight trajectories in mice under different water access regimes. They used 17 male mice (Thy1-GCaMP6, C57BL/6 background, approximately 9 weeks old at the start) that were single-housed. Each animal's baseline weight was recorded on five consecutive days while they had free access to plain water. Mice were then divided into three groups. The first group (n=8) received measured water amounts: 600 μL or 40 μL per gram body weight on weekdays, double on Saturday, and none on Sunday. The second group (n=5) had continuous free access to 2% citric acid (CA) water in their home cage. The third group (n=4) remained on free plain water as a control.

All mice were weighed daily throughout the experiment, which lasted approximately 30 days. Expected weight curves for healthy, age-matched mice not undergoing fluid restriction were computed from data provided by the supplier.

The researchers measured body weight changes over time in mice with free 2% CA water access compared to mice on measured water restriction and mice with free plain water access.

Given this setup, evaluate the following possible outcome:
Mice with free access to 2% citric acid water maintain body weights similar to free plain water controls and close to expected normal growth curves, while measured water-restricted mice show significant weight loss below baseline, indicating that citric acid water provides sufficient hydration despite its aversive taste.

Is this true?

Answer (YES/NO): NO